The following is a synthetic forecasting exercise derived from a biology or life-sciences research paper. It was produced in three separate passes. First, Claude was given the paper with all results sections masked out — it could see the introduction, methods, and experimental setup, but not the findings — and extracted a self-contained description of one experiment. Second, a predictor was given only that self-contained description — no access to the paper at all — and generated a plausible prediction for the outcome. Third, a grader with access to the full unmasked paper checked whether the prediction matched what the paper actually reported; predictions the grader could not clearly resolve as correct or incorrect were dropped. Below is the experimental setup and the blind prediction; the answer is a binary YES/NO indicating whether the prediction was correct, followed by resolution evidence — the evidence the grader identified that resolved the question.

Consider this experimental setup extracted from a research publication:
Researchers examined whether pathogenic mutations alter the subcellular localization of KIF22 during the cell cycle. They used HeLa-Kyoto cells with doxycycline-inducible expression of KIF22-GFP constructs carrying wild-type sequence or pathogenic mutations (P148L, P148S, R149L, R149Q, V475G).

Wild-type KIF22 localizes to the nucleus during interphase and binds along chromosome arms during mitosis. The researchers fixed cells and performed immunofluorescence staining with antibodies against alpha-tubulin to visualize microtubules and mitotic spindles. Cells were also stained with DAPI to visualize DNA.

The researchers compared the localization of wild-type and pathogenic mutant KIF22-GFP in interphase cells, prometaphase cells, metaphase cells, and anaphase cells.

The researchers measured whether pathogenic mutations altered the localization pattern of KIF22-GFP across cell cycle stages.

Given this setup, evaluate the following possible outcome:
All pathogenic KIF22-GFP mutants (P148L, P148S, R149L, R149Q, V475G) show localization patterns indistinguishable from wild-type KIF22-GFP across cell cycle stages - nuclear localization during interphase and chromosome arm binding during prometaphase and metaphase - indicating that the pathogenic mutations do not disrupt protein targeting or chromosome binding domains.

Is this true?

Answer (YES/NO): YES